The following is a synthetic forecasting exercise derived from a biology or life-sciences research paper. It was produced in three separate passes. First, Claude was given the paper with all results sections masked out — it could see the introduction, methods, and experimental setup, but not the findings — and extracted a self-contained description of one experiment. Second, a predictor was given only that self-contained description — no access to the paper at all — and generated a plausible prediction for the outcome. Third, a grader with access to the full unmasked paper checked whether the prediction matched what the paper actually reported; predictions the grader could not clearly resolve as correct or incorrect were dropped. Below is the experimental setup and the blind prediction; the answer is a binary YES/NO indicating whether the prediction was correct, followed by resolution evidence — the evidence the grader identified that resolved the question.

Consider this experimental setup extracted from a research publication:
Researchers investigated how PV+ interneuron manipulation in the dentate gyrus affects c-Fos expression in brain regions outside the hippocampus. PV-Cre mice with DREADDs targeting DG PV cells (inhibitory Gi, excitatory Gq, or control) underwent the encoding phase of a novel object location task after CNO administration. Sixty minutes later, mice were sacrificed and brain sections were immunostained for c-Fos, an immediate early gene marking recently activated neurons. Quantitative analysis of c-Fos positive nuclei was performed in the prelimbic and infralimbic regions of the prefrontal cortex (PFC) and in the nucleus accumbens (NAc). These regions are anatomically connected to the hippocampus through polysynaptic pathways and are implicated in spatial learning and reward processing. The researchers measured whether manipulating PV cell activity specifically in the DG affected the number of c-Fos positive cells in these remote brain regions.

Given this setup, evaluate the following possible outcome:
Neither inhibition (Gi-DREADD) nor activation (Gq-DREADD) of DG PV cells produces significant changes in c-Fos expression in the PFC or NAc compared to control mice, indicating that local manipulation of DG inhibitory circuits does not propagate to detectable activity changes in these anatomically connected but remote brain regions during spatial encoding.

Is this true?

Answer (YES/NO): NO